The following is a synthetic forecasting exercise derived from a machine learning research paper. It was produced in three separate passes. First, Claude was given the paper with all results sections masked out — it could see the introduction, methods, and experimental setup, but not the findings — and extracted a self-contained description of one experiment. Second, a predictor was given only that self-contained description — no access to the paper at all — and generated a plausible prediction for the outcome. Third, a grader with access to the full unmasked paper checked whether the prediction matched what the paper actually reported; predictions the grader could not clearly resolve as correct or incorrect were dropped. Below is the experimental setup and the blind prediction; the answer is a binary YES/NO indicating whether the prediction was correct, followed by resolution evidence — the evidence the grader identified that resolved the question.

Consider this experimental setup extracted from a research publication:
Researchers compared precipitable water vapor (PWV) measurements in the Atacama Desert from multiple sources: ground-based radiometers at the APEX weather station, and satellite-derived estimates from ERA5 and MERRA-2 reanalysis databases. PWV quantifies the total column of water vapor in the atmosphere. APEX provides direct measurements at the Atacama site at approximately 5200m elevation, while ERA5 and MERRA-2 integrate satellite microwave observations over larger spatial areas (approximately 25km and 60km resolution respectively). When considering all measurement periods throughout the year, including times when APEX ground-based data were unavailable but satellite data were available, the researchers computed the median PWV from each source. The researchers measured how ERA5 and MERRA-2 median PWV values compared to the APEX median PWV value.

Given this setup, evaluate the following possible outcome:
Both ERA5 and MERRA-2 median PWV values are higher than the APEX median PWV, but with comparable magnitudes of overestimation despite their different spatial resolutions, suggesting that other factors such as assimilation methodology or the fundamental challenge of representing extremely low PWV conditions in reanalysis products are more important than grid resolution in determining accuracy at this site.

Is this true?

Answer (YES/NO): NO